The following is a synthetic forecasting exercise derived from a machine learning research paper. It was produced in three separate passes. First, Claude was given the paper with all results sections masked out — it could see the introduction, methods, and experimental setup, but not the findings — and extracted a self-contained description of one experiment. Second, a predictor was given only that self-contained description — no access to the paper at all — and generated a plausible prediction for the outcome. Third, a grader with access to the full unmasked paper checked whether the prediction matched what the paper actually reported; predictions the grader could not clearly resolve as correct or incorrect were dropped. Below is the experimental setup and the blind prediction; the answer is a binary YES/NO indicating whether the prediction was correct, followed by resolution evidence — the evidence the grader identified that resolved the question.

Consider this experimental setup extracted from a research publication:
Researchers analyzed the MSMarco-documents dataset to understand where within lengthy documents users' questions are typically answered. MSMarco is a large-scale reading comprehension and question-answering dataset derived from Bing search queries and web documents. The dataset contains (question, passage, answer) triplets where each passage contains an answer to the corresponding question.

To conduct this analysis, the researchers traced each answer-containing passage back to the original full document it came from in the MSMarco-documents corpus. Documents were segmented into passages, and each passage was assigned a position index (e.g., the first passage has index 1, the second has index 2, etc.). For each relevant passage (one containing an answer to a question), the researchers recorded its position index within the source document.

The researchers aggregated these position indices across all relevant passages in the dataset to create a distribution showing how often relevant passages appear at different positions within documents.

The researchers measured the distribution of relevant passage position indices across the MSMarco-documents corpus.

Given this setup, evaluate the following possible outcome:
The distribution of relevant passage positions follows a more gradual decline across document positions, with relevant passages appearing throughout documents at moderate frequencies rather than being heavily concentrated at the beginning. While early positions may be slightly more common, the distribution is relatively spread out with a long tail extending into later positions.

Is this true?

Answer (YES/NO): NO